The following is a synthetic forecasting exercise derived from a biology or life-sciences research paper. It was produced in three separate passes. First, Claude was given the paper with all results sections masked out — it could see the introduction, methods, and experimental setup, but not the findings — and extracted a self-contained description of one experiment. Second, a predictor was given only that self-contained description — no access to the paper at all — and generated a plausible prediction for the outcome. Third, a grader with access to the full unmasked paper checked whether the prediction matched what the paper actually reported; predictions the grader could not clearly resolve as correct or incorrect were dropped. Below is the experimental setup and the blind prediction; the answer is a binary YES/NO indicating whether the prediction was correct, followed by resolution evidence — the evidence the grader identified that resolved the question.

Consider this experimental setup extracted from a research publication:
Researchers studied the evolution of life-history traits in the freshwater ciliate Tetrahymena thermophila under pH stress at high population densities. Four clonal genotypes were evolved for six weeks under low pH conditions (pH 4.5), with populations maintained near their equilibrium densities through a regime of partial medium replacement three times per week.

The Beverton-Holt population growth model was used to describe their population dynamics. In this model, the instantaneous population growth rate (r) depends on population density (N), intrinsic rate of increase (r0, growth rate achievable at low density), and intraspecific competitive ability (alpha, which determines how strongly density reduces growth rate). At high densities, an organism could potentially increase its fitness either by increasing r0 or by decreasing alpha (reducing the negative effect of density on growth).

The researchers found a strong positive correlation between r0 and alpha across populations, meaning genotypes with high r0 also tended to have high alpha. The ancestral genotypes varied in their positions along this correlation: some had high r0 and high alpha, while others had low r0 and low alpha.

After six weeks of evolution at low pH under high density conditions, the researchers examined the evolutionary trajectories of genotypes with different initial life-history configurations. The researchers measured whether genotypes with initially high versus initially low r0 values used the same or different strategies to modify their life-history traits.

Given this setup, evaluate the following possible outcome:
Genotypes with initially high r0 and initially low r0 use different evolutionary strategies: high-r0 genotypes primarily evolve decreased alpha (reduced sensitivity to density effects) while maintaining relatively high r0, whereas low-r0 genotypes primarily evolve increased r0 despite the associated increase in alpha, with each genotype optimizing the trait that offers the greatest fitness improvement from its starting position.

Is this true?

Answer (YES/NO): NO